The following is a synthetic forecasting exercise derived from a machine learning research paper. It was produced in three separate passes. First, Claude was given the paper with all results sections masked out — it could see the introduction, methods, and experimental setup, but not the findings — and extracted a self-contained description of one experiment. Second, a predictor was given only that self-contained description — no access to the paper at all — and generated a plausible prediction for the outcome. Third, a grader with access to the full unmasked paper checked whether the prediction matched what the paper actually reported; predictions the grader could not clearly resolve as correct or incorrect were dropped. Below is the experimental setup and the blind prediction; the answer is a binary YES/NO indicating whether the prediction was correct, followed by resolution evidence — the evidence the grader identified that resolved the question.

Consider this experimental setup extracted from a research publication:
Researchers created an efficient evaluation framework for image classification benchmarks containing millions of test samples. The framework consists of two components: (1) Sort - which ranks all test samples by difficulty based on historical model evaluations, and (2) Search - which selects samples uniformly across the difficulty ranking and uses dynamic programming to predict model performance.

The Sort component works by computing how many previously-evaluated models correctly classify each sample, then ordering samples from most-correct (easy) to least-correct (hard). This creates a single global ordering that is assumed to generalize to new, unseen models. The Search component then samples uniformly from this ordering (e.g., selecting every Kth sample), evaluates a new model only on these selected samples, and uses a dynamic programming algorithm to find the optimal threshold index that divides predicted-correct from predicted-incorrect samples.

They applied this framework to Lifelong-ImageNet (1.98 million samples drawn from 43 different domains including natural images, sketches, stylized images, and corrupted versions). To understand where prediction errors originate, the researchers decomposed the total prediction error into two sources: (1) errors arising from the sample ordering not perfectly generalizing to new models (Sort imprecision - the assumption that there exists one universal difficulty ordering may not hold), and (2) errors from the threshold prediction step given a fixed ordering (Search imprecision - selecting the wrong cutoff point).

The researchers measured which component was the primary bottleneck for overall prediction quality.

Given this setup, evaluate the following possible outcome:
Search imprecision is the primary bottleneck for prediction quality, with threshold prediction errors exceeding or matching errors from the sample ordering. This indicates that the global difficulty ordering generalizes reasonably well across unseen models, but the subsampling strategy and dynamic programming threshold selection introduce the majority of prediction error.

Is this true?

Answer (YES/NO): NO